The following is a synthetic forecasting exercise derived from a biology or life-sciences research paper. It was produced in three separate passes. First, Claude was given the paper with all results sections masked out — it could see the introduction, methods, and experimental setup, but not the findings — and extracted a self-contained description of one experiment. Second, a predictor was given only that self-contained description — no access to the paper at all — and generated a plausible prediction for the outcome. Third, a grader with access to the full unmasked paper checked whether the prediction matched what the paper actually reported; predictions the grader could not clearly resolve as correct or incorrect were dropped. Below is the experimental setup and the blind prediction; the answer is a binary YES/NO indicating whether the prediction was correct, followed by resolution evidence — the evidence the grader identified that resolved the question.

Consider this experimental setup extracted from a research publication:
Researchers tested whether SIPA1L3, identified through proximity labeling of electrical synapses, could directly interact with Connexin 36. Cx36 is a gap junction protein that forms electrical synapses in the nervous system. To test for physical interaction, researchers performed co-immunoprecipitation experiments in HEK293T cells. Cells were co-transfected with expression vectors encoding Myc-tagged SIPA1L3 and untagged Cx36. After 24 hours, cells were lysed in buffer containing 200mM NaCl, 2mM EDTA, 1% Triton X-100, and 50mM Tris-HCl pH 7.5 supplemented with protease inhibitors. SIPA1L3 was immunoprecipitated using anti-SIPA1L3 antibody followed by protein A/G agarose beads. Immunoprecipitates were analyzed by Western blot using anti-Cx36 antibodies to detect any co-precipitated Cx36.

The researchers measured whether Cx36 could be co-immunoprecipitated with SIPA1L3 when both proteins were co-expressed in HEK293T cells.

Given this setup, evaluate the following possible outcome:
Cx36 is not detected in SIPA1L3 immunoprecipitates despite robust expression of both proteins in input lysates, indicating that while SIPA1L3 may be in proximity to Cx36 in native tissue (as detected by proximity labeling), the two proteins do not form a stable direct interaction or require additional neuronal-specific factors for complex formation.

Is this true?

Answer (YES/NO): NO